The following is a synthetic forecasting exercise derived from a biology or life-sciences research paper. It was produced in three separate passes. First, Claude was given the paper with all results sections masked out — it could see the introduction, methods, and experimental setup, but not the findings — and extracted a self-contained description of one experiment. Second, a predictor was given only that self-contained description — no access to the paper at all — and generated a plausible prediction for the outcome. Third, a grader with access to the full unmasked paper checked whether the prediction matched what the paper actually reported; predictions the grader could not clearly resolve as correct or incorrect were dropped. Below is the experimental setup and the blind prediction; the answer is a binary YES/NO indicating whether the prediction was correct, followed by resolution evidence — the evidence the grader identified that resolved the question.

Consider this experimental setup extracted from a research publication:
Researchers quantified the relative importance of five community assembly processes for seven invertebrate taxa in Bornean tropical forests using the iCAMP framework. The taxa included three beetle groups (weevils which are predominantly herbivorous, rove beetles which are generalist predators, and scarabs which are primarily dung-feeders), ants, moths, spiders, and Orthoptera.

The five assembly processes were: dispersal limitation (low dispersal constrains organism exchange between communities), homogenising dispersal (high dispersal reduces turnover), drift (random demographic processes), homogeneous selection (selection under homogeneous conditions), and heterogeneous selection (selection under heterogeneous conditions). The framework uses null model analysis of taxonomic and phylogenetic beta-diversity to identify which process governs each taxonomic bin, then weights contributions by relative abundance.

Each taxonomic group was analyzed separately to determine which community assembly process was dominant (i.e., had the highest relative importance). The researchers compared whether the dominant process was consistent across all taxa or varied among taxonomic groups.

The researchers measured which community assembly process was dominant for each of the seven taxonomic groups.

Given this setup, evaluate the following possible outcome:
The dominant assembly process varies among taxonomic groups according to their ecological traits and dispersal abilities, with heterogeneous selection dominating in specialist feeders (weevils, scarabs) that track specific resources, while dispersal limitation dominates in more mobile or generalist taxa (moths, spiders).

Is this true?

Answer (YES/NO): NO